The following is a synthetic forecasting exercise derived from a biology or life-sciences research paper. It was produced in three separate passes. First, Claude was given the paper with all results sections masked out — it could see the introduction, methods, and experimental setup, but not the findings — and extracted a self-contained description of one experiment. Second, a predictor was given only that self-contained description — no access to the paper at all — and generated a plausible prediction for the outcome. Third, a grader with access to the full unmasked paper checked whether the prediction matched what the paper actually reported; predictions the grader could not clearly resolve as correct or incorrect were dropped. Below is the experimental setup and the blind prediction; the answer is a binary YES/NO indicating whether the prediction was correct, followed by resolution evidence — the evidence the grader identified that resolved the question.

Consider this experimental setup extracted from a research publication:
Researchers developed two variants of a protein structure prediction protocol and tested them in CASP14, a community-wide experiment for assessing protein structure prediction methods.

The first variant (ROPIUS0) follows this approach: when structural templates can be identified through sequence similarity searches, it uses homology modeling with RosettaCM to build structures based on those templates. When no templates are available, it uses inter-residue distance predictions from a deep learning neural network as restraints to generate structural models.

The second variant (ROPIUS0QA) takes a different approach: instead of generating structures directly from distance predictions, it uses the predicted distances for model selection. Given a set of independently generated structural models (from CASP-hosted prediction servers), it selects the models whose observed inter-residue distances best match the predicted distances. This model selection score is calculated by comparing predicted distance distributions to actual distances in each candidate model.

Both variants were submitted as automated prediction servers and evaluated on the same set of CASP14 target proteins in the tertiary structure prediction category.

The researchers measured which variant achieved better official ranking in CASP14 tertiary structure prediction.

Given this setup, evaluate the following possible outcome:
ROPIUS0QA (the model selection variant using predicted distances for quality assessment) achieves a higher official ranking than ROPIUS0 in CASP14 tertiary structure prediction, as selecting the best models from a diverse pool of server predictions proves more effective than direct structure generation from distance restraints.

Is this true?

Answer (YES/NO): YES